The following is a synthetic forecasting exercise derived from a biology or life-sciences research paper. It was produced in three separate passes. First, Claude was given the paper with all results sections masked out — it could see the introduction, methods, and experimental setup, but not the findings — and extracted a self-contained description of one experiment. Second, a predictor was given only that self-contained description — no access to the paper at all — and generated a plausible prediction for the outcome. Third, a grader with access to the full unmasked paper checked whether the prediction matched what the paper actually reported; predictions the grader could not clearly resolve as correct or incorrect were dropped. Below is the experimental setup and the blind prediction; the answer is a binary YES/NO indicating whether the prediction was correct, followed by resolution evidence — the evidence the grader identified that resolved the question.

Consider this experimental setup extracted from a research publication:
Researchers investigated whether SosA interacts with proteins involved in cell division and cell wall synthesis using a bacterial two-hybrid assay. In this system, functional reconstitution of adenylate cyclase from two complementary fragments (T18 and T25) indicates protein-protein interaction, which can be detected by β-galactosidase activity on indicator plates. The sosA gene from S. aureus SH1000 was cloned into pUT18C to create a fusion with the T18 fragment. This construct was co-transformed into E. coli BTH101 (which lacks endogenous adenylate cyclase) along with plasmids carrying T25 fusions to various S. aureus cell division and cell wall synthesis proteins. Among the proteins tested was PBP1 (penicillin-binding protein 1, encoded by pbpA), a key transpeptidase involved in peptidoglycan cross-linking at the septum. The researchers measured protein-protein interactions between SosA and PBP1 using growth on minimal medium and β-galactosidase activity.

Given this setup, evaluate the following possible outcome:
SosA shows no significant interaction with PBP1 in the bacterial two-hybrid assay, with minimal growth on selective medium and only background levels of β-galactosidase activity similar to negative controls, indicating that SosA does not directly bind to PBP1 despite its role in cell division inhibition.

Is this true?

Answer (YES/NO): NO